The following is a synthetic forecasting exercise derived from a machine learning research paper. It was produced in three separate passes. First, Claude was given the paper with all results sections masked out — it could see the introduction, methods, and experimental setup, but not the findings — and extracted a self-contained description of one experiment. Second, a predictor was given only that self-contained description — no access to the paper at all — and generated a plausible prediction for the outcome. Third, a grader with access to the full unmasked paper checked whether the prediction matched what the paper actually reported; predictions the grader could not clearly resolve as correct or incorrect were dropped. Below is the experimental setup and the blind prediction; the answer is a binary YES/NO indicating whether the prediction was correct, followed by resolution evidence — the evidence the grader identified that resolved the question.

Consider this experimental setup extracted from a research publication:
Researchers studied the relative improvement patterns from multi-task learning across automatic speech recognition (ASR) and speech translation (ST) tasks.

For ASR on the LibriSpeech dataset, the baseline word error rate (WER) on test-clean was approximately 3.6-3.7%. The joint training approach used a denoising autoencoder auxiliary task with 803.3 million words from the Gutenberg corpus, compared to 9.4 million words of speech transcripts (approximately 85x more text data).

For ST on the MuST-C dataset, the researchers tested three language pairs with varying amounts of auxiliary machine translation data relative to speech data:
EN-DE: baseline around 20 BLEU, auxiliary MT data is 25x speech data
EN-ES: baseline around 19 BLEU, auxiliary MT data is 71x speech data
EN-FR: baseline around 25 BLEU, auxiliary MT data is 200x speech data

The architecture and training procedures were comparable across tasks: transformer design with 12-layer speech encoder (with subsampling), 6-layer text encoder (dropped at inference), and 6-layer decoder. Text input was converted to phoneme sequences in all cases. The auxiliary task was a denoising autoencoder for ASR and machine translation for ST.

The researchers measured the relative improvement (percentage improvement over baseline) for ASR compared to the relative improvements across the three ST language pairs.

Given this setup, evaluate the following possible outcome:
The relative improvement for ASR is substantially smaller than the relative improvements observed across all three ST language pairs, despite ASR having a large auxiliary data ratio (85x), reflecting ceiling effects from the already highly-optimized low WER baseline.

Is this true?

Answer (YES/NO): NO